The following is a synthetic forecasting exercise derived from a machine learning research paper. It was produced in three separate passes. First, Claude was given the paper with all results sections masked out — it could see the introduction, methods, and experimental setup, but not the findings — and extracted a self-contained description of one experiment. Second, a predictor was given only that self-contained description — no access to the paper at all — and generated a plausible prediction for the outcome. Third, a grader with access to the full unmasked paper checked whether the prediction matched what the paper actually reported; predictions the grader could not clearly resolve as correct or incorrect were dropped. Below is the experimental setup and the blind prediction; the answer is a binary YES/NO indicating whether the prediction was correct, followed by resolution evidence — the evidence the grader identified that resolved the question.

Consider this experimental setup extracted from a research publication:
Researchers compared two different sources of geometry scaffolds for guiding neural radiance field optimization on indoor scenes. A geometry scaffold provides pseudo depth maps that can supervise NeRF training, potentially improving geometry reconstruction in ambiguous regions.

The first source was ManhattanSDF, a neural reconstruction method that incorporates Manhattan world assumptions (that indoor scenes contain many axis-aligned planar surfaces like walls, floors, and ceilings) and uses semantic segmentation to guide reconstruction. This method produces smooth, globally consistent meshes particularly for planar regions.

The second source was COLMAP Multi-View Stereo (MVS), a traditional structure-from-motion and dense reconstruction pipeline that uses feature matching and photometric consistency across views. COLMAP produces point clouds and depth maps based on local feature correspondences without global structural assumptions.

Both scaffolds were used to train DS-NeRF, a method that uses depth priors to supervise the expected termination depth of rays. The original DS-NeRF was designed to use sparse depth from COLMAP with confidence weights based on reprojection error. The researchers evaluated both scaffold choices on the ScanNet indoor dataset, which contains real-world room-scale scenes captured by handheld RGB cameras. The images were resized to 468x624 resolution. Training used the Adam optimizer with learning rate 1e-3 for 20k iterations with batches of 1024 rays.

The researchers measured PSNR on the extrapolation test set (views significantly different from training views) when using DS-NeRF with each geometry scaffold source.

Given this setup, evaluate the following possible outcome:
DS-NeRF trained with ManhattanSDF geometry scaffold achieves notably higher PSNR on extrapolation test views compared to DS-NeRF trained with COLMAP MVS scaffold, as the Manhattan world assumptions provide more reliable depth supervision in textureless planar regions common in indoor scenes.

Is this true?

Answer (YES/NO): NO